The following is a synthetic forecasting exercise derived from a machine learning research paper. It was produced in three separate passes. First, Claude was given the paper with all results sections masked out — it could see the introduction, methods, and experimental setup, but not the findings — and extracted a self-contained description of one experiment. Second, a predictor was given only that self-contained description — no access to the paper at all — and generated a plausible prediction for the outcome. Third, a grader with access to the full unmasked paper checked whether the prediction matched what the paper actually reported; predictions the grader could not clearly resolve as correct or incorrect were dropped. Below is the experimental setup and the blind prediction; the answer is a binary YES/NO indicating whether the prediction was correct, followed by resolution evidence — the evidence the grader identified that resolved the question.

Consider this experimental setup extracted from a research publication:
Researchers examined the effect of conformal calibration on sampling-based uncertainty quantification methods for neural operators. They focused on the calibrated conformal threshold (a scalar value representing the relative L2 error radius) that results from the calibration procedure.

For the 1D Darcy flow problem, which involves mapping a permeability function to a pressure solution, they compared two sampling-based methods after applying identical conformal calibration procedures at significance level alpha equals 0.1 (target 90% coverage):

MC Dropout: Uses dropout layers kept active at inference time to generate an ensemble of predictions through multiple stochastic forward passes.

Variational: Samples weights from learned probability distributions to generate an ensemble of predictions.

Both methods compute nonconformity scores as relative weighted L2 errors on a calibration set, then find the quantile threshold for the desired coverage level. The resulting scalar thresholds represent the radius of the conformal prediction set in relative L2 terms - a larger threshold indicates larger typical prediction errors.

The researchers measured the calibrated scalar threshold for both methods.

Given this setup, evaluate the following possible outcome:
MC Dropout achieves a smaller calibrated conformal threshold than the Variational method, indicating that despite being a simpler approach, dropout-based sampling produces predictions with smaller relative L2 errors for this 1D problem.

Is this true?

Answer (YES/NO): NO